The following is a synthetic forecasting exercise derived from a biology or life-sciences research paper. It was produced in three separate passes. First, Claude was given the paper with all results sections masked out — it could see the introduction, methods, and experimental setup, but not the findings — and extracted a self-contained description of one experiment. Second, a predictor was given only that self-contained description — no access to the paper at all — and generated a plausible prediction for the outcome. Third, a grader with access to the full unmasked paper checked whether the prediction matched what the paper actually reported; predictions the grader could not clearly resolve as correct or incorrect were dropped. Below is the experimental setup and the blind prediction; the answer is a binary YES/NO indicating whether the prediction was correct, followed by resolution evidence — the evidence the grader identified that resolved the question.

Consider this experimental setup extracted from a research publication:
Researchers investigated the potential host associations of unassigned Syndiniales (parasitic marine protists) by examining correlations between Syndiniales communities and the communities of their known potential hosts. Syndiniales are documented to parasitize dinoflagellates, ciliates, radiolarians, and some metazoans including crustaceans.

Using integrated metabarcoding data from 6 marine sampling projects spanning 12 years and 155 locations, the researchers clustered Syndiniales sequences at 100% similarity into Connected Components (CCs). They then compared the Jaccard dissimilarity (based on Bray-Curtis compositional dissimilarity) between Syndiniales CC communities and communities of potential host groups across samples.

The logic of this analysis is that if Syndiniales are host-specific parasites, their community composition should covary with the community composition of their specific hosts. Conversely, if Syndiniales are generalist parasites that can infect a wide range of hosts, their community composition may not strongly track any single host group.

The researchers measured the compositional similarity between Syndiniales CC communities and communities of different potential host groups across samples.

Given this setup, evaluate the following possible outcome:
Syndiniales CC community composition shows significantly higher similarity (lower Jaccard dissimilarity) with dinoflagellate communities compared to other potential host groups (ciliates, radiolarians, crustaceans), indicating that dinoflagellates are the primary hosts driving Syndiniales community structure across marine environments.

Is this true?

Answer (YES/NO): NO